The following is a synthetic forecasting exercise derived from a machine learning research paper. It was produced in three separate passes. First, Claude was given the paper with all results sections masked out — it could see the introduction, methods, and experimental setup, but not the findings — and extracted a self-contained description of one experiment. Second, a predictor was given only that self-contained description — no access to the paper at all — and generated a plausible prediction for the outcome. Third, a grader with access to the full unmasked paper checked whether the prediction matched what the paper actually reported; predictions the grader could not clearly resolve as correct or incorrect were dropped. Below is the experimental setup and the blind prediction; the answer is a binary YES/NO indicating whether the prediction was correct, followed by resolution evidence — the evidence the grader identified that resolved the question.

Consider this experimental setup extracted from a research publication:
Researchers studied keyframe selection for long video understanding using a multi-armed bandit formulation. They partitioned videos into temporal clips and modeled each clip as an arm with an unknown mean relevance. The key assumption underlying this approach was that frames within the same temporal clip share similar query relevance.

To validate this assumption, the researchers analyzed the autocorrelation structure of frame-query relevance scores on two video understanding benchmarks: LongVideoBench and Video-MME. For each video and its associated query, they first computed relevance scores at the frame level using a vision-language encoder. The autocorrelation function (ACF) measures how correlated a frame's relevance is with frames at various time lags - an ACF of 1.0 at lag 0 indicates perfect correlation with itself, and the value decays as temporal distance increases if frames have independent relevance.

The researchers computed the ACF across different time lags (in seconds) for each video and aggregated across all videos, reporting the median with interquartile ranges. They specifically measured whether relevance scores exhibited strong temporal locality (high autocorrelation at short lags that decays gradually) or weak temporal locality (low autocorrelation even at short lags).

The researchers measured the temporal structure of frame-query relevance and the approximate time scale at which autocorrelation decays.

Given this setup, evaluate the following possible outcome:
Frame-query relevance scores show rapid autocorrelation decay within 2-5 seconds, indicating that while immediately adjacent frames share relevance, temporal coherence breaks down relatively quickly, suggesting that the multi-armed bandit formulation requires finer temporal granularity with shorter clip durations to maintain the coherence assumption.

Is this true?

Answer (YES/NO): NO